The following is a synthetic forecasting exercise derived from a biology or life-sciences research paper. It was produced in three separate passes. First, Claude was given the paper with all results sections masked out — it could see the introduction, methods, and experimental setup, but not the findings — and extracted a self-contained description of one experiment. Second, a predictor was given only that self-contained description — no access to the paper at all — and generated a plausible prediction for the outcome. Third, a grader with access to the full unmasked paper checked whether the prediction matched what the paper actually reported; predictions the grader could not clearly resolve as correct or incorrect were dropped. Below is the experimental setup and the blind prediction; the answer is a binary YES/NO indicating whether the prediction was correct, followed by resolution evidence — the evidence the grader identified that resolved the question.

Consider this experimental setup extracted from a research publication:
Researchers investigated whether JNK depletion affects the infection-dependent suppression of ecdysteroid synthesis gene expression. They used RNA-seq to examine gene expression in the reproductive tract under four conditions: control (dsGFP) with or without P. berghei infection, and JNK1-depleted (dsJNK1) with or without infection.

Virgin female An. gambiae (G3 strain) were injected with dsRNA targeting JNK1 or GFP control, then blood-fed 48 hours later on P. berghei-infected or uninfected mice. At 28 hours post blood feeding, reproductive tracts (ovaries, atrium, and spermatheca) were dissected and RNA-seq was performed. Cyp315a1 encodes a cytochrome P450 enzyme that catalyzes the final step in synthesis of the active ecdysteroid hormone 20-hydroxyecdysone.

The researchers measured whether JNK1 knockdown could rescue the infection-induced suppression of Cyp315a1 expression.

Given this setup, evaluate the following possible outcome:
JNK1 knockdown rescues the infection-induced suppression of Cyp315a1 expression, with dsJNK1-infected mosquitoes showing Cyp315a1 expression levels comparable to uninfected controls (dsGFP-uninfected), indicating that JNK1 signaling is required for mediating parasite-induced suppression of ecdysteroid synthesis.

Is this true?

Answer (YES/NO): NO